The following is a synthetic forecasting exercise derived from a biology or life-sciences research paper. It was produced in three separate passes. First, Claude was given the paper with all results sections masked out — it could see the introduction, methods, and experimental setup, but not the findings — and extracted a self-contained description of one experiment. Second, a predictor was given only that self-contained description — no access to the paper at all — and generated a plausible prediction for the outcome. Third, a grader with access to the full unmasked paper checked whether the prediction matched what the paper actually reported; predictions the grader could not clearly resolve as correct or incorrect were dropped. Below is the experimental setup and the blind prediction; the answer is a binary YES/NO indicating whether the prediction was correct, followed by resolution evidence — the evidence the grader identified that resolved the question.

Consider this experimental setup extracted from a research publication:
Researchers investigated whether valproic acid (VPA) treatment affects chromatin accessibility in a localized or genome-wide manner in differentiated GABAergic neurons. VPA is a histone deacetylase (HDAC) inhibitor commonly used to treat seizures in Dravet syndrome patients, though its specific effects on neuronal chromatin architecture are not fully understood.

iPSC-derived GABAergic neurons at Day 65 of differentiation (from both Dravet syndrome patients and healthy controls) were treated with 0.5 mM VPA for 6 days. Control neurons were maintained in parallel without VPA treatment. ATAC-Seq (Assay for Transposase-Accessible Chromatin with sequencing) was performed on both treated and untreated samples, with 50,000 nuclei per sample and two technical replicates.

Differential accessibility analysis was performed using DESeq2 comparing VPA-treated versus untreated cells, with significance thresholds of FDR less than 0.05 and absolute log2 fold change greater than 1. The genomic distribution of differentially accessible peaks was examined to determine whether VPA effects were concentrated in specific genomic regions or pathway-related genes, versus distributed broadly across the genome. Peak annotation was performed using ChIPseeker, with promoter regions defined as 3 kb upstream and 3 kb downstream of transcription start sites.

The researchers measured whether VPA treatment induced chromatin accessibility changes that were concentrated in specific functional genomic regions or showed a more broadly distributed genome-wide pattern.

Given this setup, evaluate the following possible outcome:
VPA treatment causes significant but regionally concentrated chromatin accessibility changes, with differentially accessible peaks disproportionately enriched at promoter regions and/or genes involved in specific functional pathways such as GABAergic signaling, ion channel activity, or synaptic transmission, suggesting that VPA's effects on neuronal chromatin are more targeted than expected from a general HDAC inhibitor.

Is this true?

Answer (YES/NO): NO